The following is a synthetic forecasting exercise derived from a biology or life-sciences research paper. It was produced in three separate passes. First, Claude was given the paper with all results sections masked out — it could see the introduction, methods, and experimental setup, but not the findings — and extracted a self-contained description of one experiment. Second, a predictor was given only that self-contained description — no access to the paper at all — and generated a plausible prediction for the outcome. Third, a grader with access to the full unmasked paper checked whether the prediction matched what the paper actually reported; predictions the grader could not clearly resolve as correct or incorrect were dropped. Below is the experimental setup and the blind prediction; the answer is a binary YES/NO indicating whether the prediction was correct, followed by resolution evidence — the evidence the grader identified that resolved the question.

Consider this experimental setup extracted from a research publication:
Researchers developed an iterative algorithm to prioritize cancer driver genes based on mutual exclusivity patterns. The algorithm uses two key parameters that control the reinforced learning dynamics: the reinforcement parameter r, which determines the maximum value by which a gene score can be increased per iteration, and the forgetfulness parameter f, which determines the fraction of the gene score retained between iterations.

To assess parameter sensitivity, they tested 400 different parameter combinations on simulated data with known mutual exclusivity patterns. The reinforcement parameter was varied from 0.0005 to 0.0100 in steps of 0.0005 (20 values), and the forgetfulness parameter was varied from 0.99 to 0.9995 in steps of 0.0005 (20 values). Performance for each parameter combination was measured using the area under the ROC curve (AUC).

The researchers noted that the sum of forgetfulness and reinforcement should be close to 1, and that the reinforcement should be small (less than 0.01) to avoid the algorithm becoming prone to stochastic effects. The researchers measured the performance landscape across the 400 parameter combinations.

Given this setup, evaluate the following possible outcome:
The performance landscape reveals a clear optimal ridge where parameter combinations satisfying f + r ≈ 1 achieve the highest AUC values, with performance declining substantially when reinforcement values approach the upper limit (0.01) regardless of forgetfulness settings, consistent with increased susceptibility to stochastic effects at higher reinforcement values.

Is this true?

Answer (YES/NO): NO